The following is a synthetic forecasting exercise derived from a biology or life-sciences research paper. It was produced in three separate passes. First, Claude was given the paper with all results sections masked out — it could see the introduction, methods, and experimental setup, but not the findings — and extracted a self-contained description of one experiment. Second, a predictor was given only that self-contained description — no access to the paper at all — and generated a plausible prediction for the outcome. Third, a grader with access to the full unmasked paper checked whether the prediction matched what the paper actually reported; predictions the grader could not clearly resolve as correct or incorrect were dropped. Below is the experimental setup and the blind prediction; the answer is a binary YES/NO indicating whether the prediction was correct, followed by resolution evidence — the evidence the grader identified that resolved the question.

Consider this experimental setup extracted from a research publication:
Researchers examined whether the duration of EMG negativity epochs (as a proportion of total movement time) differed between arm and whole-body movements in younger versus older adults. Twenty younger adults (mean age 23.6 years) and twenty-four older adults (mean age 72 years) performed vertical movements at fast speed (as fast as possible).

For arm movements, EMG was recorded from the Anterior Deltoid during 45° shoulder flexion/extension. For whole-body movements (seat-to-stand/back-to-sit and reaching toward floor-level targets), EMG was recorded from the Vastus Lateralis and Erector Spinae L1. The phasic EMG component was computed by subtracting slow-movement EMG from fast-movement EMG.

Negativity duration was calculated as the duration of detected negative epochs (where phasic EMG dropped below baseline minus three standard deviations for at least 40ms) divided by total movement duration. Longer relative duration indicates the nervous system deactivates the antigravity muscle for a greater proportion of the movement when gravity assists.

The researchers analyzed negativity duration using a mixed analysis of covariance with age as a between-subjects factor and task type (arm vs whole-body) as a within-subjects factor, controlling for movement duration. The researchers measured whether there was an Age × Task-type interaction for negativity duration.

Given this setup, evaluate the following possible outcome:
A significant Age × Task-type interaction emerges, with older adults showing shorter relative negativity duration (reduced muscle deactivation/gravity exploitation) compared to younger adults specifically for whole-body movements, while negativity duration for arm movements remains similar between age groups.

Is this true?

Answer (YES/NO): YES